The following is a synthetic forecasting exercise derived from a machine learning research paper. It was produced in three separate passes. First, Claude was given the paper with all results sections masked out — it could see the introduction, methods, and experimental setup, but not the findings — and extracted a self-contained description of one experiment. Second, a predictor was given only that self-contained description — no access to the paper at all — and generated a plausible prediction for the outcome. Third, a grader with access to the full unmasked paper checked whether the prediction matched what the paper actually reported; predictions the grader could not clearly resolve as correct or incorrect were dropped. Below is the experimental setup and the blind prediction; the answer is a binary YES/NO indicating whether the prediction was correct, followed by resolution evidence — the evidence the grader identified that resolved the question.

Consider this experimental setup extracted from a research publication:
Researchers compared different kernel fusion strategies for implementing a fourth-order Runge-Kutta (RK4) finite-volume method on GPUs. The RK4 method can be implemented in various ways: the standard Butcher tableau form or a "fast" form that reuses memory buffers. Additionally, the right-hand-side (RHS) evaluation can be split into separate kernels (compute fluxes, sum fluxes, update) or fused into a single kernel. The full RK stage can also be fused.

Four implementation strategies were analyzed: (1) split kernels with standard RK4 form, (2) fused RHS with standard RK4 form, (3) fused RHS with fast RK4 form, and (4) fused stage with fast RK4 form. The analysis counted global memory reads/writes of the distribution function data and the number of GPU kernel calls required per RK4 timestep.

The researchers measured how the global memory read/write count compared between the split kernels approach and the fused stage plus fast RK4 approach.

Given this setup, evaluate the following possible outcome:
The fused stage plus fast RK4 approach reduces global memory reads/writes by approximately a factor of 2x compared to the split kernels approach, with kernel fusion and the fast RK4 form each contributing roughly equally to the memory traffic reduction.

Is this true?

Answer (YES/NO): NO